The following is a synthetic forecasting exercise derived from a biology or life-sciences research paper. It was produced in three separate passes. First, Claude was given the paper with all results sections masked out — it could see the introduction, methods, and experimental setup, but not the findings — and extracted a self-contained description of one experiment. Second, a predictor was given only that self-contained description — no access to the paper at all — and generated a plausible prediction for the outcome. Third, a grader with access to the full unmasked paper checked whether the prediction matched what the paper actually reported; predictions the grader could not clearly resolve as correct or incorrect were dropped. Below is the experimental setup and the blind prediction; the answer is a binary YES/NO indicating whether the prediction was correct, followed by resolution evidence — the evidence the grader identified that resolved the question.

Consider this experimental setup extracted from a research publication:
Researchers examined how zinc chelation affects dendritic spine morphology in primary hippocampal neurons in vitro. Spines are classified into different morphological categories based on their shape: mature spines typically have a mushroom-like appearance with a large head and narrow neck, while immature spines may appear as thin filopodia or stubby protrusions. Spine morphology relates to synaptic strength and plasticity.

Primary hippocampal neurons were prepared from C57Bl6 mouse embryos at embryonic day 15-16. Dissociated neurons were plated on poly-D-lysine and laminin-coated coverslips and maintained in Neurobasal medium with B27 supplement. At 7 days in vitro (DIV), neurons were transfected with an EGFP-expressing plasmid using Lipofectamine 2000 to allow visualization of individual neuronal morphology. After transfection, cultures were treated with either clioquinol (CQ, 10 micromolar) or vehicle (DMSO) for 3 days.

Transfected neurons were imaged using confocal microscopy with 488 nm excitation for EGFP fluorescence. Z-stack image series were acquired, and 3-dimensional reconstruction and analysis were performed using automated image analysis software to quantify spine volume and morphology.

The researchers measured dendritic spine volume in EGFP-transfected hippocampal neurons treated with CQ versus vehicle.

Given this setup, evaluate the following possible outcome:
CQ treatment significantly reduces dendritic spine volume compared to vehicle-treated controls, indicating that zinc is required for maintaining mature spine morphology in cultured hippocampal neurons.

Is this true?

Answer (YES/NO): NO